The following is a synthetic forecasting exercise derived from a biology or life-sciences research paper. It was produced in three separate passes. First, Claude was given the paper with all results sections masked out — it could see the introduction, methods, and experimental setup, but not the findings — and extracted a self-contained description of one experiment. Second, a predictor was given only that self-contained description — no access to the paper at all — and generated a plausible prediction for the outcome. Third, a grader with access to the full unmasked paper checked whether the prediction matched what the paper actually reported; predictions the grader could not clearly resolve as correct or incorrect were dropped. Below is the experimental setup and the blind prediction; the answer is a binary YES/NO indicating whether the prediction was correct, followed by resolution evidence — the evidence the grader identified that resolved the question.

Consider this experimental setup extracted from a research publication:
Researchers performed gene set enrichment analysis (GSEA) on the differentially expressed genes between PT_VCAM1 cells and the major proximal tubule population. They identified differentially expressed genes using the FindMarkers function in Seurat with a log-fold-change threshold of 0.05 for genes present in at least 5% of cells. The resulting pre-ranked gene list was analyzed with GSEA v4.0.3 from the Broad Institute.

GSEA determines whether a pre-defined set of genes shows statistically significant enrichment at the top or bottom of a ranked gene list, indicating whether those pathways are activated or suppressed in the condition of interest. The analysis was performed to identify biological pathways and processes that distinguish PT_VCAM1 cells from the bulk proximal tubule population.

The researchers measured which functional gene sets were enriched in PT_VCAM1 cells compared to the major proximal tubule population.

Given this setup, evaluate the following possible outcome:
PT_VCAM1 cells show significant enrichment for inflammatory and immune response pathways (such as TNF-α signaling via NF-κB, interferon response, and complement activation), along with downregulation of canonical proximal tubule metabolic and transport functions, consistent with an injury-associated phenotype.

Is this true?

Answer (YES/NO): NO